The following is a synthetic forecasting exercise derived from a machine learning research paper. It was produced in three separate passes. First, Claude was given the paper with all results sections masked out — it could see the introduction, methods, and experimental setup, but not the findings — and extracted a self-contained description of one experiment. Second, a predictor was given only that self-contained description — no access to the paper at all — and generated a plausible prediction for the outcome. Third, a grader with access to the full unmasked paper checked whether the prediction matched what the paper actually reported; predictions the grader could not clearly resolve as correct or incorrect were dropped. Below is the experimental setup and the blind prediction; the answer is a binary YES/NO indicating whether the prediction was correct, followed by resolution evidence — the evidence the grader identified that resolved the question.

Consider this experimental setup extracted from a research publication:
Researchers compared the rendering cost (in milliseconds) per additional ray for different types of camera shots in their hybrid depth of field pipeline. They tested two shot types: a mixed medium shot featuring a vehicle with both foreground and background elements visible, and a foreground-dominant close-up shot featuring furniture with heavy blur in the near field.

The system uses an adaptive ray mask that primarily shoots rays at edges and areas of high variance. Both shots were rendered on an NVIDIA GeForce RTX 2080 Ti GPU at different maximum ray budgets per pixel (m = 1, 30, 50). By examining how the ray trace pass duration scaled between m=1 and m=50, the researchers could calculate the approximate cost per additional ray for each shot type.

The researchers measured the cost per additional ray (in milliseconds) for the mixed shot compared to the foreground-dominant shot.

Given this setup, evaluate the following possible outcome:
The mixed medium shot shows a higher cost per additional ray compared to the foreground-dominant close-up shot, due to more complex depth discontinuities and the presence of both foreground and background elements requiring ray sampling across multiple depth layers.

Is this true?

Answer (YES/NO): NO